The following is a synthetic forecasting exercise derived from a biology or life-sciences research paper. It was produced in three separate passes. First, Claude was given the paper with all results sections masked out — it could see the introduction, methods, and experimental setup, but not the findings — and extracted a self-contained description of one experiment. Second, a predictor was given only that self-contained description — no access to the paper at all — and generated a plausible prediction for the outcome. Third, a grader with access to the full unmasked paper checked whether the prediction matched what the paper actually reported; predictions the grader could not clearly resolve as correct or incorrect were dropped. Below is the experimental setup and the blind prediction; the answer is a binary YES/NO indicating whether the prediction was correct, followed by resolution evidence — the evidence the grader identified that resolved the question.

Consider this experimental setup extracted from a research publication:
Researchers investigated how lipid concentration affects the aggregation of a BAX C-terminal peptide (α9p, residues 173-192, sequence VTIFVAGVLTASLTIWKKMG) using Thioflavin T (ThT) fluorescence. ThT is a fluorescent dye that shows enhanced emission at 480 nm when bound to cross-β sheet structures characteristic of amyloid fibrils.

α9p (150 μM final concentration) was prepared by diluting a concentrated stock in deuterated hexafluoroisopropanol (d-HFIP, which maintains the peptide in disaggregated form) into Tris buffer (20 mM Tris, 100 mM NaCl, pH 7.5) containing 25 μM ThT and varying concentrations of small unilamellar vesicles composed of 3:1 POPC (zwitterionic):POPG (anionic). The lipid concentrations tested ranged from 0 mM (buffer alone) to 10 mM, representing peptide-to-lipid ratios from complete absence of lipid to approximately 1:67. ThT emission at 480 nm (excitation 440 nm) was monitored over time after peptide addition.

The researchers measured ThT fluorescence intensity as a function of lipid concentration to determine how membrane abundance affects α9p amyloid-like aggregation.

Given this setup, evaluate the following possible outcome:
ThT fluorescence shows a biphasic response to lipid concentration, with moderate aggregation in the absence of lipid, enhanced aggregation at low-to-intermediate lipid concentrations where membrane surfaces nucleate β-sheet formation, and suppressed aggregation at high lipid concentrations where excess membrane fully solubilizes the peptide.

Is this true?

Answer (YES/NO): NO